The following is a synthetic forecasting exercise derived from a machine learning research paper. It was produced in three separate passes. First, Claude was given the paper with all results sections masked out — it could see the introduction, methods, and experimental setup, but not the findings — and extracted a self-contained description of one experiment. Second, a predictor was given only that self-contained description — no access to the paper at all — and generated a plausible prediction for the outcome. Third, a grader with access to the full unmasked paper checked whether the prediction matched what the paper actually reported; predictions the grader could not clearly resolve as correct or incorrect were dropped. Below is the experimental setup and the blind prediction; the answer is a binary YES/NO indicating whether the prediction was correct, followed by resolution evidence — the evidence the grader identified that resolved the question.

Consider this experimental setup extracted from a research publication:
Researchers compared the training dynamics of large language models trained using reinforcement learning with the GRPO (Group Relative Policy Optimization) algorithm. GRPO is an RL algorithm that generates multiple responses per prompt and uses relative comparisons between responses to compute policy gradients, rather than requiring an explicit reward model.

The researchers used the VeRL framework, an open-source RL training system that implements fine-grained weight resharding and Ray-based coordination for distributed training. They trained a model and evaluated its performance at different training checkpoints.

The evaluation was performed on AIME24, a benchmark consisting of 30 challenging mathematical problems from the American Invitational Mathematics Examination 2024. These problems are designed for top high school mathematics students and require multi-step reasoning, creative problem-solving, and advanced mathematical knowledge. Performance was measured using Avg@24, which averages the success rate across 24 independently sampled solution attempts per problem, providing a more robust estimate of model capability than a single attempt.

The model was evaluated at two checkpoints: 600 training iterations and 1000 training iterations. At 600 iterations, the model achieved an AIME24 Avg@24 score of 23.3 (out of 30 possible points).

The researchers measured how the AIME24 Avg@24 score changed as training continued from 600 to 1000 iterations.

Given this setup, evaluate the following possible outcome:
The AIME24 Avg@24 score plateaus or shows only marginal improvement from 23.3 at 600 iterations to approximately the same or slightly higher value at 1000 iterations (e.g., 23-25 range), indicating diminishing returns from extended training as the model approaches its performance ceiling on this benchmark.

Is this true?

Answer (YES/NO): NO